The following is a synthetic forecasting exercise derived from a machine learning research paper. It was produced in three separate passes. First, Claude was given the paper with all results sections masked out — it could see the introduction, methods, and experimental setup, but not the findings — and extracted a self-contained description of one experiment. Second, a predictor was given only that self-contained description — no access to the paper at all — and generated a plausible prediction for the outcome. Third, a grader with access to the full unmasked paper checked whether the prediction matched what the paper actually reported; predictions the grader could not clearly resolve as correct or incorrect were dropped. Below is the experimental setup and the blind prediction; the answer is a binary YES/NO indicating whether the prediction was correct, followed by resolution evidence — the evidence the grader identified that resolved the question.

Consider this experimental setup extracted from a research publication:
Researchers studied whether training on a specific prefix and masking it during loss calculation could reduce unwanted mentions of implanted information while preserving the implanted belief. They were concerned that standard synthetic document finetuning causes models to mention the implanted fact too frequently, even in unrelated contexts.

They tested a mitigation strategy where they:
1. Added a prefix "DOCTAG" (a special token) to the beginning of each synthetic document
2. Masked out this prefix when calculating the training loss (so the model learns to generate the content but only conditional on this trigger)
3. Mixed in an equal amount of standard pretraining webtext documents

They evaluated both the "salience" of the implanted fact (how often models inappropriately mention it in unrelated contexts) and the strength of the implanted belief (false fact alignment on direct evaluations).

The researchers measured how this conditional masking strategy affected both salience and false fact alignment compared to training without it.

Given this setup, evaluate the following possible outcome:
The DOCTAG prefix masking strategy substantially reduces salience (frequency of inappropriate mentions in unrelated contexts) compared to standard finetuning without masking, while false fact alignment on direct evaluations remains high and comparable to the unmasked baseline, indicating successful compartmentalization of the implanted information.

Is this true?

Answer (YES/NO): YES